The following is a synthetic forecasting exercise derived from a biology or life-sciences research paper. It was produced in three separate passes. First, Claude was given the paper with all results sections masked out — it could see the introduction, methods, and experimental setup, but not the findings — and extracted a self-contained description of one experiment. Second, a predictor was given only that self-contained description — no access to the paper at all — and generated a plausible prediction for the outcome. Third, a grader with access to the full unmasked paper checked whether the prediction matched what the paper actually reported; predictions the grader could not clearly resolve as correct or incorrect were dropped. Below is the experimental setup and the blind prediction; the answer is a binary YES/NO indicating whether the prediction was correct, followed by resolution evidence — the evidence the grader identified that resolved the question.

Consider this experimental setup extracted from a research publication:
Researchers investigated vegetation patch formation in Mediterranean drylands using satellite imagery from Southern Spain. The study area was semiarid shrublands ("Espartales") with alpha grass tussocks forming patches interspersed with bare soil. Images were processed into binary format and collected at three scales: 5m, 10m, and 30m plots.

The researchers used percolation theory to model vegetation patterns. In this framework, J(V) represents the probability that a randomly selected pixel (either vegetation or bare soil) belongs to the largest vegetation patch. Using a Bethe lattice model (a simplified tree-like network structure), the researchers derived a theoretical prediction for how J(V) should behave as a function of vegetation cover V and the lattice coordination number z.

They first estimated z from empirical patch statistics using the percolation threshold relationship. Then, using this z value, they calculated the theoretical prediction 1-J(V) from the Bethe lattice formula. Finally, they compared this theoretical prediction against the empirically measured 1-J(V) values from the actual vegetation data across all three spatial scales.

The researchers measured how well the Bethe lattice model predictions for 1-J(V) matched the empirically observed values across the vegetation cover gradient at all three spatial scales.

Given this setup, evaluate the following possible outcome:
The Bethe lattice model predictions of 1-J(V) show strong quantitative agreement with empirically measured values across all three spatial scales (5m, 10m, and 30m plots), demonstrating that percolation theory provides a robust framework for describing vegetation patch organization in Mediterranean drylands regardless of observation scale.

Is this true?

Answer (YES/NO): YES